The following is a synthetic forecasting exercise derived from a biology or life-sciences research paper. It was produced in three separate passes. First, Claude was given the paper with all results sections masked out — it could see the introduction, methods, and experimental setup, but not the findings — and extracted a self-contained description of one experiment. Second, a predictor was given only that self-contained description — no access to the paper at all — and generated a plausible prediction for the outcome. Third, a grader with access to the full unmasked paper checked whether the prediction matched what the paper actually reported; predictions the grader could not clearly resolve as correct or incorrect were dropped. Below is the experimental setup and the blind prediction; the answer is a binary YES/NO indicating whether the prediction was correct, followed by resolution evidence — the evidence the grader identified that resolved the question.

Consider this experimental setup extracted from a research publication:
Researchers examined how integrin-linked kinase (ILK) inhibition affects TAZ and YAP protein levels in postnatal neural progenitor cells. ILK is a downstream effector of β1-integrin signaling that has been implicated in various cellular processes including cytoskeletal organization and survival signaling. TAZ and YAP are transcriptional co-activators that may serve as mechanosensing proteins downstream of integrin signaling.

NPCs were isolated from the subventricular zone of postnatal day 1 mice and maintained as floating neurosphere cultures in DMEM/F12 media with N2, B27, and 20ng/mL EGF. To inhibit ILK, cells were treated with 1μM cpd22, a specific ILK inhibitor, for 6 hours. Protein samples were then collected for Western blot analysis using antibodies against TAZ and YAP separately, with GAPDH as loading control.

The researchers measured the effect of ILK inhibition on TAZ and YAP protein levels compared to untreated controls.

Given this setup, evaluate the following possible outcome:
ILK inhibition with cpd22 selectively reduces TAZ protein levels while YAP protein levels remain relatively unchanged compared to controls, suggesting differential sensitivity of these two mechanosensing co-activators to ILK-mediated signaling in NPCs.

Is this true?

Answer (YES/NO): NO